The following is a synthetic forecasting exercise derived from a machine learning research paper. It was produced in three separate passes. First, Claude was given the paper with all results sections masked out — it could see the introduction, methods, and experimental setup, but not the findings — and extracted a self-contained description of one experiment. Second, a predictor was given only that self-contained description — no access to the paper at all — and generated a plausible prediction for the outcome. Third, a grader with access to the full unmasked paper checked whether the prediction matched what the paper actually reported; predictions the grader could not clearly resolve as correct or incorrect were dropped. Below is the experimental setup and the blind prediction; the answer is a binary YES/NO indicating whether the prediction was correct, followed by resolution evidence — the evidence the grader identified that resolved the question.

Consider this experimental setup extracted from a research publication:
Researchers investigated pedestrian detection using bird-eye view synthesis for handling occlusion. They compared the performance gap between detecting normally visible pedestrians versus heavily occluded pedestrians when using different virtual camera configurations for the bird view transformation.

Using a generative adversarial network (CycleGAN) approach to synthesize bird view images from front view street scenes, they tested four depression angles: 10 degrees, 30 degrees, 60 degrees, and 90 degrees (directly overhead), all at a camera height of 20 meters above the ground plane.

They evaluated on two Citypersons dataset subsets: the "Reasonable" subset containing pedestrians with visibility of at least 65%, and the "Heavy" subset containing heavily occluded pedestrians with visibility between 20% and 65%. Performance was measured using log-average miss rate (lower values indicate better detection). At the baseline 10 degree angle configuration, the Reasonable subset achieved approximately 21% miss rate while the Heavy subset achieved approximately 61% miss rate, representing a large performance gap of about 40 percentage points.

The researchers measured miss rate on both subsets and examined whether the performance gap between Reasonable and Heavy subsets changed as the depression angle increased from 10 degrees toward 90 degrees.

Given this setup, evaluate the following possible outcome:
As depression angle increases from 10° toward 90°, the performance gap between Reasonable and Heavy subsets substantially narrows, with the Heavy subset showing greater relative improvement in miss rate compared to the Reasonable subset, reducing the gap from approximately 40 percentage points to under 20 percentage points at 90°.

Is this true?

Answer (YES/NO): YES